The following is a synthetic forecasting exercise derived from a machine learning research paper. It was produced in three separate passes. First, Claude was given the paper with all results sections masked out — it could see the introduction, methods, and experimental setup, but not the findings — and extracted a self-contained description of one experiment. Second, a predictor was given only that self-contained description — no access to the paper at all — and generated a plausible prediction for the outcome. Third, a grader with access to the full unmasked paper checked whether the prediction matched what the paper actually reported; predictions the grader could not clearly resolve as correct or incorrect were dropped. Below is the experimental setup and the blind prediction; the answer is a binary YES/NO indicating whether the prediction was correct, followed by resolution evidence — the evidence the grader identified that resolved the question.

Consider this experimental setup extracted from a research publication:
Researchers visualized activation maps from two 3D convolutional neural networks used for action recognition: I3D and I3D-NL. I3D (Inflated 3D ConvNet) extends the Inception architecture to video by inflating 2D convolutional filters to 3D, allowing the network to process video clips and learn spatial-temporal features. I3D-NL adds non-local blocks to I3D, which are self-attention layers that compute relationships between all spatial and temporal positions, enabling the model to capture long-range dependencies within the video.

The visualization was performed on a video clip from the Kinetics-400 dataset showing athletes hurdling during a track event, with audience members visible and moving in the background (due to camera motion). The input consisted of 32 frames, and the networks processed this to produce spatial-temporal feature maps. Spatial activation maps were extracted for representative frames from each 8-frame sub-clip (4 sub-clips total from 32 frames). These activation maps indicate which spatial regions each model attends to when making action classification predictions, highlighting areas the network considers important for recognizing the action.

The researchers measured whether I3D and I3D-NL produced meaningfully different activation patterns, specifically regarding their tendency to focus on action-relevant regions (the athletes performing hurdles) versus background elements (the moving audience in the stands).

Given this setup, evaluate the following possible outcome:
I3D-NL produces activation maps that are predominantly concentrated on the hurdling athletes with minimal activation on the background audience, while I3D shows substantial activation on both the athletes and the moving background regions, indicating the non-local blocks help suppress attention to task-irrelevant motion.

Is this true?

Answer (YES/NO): NO